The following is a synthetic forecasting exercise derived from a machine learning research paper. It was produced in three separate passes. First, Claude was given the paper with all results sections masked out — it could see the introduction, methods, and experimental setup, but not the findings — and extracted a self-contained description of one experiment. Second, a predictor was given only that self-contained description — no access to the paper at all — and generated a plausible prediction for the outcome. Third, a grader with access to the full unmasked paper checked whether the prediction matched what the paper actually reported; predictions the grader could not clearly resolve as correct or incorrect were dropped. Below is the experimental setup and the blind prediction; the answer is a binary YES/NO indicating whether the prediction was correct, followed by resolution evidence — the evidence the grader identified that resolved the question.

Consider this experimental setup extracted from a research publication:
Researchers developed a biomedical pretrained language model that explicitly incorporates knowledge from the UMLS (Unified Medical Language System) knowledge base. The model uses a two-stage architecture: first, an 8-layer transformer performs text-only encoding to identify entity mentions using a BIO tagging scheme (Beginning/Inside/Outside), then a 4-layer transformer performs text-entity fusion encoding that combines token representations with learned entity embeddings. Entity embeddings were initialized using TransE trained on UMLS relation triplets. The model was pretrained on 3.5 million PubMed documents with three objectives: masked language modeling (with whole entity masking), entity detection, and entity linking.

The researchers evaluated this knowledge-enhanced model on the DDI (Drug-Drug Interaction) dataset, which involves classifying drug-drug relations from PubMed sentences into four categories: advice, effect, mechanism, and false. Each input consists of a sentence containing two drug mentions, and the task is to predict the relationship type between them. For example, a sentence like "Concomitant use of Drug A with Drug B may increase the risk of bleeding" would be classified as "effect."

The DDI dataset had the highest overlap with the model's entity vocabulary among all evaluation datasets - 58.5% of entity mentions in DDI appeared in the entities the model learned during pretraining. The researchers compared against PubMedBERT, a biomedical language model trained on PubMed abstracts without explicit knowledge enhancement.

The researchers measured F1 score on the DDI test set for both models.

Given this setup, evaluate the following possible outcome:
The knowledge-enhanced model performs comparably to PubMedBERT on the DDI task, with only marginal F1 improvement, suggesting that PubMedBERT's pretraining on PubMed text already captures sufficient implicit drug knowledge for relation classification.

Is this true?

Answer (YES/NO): NO